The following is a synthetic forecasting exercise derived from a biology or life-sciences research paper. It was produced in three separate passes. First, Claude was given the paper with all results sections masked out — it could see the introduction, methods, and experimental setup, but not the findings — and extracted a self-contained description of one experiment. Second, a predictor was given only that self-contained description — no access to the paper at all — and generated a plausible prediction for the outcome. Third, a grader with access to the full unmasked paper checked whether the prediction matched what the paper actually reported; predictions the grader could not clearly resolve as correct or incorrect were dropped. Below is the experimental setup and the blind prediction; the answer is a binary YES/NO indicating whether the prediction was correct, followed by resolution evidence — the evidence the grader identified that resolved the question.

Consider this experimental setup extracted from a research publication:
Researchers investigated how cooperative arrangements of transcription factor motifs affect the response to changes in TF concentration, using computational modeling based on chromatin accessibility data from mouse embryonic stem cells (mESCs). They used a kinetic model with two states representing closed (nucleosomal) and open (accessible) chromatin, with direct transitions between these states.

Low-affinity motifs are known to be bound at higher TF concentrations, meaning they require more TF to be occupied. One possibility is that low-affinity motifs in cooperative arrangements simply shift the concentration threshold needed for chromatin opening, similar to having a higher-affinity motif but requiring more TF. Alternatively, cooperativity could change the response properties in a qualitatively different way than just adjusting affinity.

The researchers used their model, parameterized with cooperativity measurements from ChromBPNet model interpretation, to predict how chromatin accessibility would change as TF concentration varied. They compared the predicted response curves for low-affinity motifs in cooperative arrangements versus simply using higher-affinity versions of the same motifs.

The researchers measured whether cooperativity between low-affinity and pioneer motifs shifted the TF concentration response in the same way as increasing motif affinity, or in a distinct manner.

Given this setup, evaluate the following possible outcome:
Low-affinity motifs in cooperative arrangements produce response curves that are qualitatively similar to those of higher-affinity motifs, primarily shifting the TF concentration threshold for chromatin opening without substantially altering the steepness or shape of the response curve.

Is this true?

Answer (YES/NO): NO